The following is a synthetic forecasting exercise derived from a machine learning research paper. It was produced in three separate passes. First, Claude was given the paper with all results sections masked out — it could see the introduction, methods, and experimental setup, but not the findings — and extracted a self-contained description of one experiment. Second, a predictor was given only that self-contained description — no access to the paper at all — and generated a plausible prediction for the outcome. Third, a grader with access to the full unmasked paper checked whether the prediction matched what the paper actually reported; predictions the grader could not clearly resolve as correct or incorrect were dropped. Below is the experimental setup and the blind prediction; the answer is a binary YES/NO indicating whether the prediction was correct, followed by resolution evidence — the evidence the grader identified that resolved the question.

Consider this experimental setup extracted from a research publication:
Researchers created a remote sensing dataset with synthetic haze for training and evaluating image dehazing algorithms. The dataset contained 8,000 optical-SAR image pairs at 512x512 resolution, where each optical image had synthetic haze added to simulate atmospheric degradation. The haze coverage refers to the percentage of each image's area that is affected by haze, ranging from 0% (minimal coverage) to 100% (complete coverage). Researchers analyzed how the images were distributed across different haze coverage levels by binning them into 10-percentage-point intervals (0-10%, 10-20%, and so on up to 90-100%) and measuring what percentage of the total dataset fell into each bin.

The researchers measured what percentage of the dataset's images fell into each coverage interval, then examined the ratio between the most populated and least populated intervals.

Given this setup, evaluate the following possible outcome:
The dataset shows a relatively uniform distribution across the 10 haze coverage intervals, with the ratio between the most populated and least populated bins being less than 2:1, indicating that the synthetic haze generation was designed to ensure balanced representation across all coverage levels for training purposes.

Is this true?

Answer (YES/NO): NO